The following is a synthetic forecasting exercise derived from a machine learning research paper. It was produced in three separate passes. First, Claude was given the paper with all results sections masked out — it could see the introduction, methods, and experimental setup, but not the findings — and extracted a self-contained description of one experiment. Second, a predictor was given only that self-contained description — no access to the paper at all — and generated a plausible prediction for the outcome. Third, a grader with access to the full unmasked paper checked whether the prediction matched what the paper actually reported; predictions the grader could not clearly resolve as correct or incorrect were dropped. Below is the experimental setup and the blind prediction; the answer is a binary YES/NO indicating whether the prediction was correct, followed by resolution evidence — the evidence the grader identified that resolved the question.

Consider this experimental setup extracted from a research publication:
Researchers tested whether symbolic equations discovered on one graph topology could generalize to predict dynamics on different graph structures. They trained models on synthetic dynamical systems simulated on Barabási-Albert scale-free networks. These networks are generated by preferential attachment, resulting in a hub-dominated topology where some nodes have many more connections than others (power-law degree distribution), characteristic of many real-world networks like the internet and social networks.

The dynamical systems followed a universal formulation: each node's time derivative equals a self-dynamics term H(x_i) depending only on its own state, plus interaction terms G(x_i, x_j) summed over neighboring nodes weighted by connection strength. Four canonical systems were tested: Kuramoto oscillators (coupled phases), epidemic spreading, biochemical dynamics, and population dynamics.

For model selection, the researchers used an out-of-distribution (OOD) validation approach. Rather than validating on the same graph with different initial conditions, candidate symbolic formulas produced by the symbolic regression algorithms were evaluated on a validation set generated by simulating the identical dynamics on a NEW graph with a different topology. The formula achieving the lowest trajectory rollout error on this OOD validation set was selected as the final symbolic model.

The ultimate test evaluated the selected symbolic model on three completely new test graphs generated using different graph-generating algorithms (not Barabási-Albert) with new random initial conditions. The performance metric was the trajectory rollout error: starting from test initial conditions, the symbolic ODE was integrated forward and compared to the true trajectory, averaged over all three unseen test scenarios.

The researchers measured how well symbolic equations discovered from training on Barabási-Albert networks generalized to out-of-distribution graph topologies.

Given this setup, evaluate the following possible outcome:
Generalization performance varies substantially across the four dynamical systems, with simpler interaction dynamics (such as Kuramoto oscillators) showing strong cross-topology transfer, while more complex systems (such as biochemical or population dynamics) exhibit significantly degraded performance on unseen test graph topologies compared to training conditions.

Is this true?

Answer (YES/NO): NO